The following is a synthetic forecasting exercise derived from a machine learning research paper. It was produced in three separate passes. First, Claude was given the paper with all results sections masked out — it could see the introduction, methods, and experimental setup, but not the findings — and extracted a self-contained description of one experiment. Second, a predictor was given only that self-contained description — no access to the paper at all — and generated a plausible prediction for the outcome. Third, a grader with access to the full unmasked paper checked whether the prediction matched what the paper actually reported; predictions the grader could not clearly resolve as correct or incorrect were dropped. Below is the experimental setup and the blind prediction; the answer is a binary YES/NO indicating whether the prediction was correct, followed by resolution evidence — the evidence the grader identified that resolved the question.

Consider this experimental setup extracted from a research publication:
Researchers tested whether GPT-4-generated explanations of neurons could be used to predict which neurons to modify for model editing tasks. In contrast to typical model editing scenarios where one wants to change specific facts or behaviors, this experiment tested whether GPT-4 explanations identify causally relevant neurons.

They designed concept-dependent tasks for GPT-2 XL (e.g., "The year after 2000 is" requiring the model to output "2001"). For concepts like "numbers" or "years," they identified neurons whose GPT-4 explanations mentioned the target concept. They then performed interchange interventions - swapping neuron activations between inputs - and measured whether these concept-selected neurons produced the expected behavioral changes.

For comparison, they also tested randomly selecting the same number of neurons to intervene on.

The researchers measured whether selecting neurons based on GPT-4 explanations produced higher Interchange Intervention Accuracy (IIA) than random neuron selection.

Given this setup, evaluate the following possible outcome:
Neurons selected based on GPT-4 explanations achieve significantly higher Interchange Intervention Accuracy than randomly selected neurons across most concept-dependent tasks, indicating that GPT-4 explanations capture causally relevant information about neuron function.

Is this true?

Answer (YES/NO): NO